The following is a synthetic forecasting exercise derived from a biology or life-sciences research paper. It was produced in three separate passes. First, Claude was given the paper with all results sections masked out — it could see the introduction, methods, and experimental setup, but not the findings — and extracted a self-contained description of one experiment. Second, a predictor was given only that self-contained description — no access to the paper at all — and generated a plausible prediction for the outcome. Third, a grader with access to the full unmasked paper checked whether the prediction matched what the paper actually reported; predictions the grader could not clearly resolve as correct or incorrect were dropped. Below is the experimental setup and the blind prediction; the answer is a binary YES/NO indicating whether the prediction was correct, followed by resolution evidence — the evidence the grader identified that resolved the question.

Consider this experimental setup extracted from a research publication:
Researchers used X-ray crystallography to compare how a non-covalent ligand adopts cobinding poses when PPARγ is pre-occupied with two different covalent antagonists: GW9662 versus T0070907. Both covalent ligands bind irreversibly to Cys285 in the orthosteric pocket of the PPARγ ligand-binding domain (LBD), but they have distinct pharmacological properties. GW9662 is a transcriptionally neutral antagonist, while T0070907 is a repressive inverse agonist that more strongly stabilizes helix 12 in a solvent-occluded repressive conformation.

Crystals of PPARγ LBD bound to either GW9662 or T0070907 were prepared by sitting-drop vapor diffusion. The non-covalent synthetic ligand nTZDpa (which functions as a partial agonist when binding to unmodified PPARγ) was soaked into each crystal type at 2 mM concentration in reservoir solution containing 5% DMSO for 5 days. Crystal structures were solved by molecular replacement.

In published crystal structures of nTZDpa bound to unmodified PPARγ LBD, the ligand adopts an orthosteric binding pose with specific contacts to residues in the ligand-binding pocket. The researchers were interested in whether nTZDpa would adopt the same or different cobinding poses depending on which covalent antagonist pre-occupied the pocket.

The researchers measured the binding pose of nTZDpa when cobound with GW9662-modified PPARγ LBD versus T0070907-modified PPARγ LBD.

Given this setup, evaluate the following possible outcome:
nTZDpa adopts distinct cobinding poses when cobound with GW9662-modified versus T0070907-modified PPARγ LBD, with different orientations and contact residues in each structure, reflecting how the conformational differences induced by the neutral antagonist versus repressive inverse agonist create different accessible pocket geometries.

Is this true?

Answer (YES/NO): NO